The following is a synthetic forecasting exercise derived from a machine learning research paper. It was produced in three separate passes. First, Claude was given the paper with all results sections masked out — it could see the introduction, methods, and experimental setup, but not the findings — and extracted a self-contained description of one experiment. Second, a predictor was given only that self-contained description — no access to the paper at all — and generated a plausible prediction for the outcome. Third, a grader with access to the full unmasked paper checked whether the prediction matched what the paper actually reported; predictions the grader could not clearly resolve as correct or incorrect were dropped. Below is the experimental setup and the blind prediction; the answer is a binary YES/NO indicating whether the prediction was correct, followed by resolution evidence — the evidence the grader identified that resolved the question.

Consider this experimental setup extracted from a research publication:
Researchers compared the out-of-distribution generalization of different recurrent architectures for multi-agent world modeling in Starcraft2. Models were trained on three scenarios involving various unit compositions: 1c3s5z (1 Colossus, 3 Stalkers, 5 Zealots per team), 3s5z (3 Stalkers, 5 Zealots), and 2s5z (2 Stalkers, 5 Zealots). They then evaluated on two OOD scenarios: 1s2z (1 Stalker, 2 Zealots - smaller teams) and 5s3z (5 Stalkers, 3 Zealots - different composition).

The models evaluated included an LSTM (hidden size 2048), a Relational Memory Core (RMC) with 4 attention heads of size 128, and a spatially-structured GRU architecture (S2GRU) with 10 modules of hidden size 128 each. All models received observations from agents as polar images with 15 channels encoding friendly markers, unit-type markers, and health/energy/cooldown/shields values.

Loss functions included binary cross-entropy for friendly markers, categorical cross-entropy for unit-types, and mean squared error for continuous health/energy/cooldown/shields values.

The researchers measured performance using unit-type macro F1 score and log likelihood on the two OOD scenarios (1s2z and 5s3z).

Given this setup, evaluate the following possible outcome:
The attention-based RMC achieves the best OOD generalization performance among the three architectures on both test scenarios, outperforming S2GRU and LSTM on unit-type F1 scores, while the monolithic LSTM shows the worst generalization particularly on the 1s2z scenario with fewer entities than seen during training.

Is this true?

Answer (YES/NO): NO